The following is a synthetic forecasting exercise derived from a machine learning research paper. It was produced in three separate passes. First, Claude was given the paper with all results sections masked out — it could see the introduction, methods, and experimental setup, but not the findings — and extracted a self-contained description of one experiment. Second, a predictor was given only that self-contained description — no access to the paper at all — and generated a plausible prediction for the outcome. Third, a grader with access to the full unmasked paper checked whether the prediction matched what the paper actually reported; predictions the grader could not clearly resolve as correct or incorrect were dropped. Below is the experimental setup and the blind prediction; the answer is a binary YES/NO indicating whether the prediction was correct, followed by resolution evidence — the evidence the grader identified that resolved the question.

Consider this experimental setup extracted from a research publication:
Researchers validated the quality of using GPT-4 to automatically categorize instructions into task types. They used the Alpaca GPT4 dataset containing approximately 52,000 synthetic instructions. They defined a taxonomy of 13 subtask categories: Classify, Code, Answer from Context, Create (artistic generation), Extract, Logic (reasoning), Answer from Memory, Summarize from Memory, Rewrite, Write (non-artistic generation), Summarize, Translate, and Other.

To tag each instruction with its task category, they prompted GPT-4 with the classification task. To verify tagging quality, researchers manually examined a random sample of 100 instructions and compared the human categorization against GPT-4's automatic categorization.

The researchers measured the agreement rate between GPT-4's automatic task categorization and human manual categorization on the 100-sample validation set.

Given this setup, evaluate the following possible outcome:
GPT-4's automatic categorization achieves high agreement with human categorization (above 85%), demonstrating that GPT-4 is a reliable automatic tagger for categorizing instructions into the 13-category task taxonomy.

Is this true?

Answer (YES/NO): YES